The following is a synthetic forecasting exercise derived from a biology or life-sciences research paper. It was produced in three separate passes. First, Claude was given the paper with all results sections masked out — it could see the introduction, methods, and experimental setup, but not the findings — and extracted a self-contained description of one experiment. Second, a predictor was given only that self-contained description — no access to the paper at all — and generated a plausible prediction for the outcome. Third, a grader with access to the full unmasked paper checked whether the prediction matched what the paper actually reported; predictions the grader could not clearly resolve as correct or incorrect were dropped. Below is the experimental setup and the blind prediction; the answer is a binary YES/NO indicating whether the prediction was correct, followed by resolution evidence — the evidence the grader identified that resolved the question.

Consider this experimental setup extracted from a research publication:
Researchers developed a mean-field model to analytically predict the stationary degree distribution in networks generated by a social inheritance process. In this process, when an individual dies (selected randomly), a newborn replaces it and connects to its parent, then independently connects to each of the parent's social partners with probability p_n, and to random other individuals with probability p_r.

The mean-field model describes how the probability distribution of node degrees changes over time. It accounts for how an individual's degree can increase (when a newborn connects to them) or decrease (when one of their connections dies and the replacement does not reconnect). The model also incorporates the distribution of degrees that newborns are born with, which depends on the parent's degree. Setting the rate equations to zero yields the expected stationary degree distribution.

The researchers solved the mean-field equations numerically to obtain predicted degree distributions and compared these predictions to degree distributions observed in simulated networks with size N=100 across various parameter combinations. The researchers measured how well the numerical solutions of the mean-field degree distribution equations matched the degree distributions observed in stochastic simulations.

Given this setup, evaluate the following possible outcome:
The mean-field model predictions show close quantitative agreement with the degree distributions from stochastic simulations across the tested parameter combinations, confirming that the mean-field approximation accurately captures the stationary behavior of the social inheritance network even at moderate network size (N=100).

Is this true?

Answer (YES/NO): YES